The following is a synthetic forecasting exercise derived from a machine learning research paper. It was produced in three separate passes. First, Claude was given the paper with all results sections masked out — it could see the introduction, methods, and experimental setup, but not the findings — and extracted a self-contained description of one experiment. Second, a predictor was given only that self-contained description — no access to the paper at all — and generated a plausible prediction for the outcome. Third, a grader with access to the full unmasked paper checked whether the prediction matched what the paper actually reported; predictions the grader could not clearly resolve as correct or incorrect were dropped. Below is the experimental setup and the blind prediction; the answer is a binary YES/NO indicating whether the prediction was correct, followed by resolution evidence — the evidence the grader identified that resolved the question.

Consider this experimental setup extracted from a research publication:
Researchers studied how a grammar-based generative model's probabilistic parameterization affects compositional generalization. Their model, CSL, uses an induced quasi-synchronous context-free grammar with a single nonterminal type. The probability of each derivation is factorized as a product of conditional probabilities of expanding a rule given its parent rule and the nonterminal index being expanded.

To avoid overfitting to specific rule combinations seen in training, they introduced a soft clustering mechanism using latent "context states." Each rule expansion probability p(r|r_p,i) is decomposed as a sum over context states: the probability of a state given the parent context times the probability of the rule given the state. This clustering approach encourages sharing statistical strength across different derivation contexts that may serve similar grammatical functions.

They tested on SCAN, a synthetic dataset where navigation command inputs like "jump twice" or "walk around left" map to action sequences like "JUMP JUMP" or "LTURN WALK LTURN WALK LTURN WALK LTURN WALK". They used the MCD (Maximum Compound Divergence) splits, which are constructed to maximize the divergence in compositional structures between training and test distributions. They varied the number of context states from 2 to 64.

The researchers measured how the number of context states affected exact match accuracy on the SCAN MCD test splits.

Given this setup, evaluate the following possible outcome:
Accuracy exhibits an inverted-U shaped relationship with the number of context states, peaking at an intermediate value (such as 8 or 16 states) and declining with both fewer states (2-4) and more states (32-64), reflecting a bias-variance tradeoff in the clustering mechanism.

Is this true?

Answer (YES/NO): NO